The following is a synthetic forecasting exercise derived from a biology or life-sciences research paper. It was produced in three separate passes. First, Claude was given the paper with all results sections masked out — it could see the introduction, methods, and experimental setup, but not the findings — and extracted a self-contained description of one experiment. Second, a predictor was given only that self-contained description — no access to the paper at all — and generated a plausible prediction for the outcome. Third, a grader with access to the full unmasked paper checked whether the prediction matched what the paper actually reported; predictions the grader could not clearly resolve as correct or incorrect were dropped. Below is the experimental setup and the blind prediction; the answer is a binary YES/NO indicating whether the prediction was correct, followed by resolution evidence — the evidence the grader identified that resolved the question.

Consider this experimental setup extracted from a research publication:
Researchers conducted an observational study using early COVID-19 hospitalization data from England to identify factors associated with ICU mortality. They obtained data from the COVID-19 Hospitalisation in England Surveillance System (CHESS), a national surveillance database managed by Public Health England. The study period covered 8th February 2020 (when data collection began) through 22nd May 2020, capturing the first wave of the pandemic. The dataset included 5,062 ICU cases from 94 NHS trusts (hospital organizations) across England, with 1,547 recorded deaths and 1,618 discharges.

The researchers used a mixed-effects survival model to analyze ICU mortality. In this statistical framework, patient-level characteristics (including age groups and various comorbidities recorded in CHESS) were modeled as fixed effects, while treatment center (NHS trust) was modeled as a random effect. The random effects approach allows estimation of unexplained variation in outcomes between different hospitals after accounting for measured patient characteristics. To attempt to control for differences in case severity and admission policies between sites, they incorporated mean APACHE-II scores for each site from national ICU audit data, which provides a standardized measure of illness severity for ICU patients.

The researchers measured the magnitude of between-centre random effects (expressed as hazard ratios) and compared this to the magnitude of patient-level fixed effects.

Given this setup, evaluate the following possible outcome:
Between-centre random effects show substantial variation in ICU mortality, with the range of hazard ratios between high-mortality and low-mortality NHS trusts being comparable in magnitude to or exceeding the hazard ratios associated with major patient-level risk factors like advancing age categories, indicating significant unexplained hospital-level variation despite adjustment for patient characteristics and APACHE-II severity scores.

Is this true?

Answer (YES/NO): YES